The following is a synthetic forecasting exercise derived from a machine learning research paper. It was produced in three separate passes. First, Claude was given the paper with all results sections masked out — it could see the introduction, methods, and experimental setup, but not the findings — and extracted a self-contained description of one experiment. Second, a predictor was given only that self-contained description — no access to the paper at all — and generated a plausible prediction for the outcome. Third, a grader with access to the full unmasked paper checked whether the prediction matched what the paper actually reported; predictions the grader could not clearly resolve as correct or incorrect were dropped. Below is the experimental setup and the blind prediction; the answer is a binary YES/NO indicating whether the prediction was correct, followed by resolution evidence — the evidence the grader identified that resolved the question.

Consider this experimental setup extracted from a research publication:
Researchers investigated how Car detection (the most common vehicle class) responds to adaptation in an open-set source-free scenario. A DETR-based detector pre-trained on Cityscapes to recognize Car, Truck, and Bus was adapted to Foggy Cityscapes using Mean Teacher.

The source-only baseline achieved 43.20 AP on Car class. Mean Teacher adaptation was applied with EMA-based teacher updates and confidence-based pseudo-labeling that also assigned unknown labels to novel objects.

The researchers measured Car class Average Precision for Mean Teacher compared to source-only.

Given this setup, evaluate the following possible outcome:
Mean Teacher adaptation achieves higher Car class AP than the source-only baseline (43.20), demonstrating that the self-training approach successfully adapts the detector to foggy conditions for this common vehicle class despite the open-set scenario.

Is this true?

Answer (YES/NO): YES